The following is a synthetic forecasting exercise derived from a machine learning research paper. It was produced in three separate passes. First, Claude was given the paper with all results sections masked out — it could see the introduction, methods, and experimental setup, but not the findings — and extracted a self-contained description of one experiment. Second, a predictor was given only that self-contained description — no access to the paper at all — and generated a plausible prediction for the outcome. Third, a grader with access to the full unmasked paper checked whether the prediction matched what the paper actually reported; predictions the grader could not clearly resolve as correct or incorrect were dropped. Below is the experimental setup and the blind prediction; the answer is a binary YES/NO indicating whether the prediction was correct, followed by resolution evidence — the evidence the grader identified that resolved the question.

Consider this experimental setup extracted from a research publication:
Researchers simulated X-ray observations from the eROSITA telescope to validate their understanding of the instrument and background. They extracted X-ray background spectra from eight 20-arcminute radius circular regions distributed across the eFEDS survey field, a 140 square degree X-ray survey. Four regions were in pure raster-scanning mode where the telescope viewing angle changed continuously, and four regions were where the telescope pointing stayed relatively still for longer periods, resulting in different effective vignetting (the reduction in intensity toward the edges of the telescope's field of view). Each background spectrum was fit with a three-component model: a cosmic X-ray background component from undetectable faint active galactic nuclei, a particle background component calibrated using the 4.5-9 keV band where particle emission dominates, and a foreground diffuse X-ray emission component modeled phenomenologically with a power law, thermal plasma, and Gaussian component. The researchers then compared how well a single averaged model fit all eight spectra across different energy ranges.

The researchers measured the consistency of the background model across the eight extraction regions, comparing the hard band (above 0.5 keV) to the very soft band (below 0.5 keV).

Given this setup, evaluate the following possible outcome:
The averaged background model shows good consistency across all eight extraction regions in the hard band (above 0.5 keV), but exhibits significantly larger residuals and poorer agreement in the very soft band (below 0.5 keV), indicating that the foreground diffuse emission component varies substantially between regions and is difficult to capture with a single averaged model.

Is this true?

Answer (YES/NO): NO